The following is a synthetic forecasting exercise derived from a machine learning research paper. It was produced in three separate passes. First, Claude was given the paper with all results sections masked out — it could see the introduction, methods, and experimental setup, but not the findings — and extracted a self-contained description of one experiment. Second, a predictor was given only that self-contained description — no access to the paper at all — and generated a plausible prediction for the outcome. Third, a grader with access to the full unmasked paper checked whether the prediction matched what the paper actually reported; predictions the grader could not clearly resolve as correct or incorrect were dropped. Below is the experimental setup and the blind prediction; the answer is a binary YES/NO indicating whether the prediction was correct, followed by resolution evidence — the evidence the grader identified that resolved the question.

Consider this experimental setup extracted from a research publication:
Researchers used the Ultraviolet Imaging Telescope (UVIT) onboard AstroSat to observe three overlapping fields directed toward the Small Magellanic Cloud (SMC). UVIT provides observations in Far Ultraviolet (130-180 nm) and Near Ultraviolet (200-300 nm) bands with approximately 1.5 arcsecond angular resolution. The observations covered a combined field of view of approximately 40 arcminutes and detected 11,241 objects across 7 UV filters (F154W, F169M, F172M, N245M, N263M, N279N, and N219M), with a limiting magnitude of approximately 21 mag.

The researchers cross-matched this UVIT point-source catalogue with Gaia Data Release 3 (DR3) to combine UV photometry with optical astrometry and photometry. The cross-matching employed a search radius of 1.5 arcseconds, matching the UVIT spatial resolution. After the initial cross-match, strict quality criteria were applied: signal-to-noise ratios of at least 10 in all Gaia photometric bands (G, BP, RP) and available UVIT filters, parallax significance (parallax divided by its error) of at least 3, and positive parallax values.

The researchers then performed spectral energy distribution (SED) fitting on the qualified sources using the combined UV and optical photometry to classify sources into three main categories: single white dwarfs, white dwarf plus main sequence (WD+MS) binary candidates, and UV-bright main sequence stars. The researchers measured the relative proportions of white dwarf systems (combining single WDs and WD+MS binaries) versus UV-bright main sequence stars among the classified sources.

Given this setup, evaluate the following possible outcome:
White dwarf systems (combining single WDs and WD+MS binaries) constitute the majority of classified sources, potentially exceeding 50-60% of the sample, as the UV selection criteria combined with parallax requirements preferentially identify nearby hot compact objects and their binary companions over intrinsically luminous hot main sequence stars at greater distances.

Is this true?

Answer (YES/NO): NO